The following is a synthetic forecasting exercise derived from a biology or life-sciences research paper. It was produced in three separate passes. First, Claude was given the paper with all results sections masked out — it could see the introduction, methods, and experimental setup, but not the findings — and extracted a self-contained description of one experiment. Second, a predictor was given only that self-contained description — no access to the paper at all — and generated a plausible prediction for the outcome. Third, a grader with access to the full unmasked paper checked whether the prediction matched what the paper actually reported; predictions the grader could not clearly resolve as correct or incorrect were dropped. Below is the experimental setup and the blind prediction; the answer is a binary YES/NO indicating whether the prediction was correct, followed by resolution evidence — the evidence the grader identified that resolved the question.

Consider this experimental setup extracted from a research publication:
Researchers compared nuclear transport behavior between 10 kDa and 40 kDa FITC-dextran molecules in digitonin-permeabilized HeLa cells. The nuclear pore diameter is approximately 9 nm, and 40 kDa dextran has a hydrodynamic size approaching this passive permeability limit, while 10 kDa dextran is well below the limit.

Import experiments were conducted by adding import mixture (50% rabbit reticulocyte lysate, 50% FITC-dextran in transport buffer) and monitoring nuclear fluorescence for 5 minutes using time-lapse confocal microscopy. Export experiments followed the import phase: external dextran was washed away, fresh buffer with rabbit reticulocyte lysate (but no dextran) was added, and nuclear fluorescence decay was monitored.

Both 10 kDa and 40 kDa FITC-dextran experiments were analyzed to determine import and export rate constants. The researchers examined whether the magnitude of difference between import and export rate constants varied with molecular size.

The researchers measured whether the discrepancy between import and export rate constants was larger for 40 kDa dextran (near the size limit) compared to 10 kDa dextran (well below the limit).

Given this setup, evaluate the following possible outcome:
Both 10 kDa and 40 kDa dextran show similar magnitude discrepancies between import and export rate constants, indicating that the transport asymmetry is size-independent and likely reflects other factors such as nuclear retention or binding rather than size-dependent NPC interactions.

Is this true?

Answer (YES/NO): NO